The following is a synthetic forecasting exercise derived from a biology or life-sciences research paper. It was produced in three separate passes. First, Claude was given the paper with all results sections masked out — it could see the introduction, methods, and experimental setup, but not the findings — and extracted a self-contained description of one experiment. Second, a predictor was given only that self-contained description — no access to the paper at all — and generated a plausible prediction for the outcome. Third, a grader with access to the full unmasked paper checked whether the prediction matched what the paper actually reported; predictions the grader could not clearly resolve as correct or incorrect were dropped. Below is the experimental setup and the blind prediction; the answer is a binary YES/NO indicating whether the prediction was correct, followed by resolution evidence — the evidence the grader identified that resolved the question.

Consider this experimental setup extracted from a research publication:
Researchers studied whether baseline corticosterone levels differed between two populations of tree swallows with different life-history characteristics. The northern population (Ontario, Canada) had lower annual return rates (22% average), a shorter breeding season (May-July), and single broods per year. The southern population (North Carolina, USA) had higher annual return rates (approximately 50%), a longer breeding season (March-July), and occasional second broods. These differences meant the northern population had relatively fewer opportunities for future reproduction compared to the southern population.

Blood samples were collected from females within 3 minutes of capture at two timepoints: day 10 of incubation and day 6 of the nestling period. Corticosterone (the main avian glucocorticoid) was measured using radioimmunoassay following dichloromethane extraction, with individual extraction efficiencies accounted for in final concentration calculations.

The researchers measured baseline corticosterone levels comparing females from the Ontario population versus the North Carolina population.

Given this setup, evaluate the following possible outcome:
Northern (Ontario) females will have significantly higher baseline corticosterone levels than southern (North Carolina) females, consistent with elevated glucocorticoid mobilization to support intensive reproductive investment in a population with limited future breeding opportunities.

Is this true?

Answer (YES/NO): NO